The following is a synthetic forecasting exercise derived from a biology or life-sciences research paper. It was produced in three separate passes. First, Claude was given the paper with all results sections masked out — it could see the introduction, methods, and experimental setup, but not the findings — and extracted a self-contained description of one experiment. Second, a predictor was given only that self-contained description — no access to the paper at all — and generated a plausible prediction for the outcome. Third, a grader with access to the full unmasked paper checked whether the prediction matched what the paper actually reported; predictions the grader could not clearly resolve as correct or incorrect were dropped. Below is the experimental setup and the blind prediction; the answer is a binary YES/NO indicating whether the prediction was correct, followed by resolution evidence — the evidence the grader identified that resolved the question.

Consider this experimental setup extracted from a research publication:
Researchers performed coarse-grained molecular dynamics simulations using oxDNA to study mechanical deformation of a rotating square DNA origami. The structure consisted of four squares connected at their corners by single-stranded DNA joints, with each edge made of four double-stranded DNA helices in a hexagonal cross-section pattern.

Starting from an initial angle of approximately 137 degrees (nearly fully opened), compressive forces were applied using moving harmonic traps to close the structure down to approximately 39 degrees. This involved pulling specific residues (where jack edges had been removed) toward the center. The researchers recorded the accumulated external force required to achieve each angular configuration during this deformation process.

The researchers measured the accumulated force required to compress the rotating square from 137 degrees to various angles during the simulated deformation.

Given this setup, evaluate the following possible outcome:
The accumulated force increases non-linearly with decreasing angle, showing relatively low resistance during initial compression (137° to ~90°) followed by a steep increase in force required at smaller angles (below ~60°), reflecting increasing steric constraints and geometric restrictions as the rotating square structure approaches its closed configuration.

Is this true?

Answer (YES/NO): NO